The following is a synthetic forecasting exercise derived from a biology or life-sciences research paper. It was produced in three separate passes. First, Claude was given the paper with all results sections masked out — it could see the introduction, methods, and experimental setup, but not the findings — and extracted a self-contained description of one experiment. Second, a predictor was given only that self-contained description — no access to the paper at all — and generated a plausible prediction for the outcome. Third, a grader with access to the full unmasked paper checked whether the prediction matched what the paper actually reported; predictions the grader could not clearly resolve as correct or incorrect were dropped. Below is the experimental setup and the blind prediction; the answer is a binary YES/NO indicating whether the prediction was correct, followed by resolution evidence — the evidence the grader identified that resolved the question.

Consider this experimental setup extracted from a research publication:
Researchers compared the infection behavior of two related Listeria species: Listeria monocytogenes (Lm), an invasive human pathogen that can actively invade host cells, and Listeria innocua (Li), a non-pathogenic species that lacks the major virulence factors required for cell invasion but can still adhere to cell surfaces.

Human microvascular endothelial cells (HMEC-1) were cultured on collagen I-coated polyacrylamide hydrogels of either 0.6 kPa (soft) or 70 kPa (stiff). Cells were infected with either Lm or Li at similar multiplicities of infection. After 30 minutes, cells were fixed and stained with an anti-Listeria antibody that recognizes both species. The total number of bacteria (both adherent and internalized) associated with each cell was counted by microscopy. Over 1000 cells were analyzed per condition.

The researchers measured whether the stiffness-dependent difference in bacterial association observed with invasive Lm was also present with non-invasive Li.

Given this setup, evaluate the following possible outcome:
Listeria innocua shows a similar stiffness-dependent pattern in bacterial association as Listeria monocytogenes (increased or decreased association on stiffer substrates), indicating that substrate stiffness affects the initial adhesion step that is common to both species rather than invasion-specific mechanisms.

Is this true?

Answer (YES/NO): YES